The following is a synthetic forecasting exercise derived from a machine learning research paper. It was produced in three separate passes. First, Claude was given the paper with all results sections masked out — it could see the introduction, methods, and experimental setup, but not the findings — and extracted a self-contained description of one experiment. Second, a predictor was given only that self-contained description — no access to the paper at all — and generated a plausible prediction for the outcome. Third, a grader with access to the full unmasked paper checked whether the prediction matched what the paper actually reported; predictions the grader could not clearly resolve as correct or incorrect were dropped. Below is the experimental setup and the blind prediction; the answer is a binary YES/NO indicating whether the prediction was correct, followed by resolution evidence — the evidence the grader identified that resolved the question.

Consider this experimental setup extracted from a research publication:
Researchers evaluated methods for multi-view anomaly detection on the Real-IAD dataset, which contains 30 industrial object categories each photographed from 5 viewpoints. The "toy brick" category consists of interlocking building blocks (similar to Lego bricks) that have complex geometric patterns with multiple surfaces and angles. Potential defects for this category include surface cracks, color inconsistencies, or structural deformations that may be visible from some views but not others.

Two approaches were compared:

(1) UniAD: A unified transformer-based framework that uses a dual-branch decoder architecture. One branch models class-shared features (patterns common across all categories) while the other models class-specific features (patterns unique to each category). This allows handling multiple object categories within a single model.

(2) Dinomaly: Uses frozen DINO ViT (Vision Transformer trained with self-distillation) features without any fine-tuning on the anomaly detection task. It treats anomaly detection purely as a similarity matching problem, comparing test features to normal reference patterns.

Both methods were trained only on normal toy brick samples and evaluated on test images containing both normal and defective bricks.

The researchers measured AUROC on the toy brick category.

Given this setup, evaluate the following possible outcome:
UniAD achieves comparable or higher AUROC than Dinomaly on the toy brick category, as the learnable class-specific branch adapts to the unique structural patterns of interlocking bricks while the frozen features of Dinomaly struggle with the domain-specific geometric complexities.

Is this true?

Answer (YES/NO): YES